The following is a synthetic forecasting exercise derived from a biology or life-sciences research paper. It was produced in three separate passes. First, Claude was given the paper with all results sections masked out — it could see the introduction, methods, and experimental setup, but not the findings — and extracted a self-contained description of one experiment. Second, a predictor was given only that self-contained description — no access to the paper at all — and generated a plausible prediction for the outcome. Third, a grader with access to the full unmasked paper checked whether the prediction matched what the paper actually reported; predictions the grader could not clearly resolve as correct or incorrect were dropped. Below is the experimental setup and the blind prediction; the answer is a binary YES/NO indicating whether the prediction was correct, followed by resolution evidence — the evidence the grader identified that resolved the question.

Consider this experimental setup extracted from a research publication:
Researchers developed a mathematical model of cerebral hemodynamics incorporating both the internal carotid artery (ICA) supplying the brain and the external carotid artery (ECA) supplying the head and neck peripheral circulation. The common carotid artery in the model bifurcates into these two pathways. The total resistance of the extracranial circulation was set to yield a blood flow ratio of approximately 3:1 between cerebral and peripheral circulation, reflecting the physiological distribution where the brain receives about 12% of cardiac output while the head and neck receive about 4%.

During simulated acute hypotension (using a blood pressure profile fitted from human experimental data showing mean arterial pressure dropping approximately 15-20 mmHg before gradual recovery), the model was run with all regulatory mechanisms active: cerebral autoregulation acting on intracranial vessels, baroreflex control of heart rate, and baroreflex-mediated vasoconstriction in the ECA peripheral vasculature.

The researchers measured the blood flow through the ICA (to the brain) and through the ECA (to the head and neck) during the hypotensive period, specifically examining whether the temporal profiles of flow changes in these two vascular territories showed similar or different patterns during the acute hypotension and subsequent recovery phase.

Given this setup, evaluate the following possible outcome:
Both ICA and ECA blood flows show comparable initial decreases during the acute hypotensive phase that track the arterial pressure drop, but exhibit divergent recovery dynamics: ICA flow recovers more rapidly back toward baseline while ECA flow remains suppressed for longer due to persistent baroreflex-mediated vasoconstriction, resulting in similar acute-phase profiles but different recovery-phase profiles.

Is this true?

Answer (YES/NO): NO